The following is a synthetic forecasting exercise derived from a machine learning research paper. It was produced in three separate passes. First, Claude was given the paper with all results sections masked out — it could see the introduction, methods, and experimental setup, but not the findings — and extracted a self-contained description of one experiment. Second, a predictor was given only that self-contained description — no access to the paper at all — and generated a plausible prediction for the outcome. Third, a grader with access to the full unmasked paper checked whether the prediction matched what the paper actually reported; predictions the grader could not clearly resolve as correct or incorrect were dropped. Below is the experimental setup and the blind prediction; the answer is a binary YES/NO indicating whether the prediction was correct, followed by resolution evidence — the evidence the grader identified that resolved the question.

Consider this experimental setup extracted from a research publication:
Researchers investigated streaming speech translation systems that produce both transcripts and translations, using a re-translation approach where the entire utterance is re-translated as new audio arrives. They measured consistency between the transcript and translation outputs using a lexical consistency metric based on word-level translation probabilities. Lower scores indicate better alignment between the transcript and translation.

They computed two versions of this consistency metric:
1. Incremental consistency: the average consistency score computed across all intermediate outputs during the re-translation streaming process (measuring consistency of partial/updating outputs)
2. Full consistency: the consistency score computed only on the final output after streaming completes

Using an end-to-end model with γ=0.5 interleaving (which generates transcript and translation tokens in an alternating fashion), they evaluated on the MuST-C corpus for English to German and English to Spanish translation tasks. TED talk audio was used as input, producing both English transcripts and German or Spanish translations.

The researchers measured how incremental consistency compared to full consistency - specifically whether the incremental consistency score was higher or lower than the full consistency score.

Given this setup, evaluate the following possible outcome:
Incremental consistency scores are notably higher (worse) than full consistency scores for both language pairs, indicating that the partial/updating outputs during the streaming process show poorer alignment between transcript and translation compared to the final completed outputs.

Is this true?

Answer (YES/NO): YES